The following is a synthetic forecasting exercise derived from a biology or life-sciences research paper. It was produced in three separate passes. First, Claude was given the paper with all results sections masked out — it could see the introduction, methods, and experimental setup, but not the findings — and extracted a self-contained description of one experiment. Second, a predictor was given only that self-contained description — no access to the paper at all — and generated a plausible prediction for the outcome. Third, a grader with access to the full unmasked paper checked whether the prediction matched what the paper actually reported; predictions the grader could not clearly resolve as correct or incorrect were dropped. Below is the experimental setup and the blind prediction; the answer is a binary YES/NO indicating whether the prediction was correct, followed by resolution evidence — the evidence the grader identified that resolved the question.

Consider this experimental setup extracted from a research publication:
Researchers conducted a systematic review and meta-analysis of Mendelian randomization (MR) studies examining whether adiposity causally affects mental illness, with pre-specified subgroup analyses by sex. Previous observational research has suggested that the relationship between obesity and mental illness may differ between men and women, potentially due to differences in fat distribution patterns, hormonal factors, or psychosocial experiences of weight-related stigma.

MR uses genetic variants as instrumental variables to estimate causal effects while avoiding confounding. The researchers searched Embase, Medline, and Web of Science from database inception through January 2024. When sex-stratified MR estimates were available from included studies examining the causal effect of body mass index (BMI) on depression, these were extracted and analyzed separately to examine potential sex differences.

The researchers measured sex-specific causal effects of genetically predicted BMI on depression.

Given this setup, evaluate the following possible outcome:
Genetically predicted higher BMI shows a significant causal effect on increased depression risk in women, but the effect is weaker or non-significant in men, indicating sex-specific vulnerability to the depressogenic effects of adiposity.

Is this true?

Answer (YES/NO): NO